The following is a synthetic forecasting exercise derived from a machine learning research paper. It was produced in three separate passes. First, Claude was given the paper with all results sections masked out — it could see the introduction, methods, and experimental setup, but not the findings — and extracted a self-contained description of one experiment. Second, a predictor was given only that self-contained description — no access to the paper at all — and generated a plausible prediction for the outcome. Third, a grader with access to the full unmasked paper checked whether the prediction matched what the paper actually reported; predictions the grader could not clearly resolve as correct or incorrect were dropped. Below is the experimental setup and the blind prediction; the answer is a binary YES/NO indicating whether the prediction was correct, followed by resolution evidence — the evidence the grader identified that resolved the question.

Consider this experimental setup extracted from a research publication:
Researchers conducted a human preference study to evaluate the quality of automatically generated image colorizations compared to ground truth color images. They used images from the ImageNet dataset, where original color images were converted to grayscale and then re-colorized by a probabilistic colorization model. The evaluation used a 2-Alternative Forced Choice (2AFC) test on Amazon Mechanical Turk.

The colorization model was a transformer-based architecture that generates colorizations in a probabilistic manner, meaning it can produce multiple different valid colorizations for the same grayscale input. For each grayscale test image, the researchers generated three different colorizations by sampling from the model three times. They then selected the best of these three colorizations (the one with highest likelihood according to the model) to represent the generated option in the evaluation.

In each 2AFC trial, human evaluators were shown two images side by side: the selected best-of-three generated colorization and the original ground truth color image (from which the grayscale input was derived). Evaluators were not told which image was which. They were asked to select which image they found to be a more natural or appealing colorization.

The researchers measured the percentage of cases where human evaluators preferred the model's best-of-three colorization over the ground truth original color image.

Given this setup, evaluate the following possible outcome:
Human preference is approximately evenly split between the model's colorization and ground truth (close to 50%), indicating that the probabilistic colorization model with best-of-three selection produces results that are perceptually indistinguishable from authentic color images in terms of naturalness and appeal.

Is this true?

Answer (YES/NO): NO